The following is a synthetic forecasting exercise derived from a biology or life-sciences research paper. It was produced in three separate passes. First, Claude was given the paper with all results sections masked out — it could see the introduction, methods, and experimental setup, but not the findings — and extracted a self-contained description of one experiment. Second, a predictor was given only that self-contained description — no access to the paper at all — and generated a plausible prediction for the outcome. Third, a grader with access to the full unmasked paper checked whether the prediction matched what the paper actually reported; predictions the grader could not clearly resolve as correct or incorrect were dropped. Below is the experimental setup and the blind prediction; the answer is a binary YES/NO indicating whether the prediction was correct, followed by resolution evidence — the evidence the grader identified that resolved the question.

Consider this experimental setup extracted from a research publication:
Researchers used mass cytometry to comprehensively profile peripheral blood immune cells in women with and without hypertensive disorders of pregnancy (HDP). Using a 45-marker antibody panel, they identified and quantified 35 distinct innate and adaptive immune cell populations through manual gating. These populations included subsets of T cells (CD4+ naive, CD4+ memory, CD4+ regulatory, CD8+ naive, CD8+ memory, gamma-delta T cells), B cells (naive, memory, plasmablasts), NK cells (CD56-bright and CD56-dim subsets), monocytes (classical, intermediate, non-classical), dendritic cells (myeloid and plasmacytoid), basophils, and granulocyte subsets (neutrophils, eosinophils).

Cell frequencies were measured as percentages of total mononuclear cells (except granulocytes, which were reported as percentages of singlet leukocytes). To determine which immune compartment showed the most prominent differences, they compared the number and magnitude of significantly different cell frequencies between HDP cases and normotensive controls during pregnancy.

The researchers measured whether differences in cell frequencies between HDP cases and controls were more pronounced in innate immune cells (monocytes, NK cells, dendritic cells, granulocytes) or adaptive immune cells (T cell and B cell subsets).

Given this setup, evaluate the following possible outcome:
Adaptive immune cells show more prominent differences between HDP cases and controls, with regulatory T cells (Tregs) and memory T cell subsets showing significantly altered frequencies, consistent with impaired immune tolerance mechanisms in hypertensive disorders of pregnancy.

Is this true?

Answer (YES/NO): NO